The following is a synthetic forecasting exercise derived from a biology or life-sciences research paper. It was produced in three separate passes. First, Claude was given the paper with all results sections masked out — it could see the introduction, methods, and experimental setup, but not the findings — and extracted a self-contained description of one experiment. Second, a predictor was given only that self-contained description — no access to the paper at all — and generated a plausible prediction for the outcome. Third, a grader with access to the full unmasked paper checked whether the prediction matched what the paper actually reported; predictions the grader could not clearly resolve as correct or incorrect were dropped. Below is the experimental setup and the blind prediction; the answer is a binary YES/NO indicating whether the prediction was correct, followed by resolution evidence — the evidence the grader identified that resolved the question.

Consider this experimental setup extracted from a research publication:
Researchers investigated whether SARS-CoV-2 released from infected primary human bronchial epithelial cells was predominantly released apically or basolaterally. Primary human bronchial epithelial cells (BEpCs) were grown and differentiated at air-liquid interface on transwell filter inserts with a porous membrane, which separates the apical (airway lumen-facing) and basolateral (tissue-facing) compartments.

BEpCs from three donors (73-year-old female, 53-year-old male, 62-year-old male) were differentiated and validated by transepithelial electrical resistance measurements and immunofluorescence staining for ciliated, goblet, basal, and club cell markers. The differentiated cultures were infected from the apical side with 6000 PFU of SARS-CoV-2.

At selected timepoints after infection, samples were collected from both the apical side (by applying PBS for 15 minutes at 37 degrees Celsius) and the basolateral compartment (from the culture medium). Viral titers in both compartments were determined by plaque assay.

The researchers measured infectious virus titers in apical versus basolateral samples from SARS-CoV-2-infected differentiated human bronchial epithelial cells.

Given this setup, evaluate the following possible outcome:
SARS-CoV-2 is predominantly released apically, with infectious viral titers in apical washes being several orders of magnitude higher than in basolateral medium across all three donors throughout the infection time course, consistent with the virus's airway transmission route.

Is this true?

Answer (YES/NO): YES